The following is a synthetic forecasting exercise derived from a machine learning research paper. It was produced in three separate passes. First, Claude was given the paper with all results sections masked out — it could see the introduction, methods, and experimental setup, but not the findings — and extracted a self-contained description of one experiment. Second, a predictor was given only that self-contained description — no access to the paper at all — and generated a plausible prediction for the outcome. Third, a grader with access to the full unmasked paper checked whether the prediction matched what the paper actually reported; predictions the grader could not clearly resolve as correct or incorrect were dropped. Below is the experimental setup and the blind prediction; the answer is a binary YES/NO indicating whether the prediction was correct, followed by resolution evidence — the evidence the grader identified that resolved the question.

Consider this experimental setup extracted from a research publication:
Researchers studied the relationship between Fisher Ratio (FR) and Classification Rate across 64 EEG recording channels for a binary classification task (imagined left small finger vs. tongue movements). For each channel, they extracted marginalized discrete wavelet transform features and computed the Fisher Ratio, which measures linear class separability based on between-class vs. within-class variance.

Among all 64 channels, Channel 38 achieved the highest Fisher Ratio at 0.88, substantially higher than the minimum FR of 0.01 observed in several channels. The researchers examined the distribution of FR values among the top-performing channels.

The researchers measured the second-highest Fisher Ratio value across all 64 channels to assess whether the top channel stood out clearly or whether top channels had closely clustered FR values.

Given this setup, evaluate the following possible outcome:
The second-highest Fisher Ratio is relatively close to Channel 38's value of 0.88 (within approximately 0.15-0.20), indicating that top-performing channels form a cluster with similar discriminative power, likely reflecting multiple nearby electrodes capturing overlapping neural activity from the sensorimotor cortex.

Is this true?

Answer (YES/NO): NO